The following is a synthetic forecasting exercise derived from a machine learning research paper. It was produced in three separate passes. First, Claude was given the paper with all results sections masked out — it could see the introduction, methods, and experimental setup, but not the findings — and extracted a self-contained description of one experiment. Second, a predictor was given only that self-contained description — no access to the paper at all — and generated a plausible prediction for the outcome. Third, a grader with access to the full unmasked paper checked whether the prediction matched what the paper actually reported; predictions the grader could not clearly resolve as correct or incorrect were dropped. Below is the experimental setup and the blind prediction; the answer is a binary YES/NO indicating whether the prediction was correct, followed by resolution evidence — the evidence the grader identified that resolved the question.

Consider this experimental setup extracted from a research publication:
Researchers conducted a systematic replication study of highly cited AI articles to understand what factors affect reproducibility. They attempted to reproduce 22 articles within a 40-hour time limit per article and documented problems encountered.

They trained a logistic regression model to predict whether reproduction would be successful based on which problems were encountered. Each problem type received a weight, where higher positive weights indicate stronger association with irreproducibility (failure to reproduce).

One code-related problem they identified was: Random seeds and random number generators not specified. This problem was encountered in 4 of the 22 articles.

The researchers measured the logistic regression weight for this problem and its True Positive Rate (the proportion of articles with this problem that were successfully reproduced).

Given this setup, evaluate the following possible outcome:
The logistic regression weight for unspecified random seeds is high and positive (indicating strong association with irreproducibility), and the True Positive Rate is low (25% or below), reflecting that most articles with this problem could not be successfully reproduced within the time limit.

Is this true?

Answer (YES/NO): NO